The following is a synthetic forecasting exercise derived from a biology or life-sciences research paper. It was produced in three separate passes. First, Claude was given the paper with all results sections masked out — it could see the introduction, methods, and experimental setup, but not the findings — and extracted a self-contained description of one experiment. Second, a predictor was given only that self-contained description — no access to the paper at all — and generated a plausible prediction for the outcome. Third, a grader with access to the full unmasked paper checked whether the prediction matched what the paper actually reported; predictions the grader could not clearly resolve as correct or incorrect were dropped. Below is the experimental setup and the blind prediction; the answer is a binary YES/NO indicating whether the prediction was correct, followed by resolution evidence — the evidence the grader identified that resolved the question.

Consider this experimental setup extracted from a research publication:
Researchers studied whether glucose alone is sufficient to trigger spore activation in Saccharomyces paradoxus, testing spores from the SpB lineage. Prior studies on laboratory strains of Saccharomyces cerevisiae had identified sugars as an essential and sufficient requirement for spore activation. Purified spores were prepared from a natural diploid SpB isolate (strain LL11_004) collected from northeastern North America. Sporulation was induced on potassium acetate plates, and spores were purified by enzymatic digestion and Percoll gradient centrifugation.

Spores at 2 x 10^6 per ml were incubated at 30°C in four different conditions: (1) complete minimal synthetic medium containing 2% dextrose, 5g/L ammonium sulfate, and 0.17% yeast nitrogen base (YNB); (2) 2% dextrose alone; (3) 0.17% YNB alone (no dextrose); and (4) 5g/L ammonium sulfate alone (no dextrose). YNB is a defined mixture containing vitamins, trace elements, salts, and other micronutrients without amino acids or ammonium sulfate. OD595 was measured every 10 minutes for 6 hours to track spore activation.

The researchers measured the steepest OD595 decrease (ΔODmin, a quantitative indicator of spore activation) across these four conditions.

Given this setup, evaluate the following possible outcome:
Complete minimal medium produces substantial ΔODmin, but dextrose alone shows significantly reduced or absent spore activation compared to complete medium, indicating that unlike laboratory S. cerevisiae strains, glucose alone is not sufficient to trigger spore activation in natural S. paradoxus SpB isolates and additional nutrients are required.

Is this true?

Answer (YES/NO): NO